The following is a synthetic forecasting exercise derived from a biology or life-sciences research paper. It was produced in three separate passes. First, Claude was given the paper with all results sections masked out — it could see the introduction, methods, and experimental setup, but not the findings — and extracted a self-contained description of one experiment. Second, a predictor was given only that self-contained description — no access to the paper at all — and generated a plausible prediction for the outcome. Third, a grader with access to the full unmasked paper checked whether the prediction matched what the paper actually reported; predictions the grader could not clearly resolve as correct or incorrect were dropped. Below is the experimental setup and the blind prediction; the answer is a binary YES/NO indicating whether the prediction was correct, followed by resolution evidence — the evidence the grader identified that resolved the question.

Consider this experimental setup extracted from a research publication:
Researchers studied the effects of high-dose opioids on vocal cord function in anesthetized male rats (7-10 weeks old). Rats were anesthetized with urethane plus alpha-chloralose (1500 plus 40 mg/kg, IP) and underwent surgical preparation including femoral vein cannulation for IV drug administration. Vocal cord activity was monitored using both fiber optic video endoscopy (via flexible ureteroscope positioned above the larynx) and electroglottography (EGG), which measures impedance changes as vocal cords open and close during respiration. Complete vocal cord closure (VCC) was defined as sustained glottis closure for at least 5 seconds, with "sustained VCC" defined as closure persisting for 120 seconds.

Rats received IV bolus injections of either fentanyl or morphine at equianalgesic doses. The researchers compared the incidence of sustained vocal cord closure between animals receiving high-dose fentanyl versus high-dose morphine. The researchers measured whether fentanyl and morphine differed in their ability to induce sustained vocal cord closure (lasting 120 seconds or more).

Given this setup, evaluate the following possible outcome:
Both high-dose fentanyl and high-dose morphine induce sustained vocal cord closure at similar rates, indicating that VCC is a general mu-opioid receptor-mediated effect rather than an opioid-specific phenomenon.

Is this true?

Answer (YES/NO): NO